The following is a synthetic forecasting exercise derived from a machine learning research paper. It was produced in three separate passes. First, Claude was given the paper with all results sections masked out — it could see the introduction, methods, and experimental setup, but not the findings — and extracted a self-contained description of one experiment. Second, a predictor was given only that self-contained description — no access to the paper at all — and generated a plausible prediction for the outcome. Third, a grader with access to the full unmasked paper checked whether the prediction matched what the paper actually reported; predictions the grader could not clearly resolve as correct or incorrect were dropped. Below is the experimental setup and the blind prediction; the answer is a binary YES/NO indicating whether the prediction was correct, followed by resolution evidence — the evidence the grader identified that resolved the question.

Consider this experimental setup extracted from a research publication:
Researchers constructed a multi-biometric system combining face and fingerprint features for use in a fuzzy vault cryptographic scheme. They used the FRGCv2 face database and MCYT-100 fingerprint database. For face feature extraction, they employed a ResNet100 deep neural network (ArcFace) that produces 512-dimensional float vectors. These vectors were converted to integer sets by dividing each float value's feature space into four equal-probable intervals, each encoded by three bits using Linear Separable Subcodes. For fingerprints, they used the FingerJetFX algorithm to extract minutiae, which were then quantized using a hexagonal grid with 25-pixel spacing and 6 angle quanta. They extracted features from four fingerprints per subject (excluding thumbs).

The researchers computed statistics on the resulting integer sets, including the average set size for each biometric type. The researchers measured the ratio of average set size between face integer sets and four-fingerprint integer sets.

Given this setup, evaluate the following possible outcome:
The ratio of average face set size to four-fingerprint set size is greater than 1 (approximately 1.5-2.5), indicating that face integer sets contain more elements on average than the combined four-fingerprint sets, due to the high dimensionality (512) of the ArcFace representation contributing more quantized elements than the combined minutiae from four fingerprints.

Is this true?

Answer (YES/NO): NO